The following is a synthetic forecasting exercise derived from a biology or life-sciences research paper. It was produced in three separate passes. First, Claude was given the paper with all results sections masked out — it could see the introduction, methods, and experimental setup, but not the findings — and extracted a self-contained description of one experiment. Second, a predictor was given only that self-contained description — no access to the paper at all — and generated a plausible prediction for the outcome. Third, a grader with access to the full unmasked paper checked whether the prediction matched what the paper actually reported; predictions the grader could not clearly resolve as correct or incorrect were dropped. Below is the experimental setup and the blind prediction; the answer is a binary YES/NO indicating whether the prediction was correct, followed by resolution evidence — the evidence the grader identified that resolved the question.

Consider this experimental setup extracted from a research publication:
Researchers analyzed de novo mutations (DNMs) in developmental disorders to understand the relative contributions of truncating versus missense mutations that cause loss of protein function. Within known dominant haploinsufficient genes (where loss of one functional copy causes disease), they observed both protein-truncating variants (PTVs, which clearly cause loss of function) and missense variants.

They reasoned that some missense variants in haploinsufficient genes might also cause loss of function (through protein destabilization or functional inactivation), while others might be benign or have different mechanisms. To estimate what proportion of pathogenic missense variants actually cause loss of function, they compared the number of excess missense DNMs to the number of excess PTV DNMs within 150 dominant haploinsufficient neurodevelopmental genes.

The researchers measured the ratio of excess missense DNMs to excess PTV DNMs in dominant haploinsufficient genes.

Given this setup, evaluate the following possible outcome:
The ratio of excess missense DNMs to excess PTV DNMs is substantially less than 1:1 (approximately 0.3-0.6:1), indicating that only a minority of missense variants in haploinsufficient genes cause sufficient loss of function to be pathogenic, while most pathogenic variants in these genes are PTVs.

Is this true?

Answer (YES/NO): YES